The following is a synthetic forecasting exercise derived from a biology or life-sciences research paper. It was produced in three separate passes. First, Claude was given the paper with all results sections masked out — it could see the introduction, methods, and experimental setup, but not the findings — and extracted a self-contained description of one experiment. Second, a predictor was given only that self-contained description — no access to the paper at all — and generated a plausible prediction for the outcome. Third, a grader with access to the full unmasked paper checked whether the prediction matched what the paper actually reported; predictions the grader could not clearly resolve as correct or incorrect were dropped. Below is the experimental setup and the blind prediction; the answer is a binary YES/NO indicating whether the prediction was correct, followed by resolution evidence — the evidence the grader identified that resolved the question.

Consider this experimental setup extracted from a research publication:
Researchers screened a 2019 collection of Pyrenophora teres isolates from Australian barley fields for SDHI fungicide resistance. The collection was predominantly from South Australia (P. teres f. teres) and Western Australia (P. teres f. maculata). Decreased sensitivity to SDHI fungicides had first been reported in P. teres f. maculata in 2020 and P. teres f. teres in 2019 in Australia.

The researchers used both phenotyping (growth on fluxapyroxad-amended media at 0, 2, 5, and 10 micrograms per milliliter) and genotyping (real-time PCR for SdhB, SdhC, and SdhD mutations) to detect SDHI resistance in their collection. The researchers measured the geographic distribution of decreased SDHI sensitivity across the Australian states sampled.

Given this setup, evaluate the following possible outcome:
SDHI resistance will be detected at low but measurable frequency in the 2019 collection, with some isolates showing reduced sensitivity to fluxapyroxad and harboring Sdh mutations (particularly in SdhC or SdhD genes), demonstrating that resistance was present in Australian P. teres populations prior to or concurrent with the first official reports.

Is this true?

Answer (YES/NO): NO